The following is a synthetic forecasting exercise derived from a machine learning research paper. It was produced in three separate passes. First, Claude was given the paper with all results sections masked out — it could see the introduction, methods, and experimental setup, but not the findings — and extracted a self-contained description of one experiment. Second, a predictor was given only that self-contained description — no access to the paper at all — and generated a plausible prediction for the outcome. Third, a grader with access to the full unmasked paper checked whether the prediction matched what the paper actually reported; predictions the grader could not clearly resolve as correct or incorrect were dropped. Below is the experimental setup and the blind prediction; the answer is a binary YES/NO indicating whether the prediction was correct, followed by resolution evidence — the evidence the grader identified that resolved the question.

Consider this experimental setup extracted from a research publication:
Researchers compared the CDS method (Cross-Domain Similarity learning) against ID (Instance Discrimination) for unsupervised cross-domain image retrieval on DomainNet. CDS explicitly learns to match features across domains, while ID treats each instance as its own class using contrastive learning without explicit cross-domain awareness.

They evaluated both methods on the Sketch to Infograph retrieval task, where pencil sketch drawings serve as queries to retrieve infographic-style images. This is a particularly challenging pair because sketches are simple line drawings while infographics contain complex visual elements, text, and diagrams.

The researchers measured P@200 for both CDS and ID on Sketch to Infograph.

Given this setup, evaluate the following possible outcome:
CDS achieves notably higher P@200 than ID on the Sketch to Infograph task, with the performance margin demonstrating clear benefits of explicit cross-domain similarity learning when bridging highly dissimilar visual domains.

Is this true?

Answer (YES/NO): NO